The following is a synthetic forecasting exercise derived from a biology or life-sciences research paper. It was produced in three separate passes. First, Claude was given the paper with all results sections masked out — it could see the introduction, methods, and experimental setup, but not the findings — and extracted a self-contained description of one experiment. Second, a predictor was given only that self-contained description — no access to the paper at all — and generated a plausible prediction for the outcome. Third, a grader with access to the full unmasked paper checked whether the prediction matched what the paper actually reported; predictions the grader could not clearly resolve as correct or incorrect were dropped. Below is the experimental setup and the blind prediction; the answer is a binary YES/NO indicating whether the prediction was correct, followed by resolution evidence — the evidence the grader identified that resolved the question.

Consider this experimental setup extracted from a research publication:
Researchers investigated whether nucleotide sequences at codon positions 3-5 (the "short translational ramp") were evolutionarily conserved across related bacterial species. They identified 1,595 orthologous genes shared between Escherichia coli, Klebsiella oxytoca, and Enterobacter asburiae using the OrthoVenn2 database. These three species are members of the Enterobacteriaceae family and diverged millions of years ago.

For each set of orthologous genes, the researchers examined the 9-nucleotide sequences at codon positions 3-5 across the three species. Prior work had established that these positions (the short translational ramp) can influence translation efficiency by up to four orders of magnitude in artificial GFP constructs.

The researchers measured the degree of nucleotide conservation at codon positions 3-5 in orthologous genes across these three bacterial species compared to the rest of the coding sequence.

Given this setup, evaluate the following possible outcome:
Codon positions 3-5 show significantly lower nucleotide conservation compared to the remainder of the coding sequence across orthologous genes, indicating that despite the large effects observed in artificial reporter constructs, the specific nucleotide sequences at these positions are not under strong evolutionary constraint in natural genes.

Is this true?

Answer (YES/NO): NO